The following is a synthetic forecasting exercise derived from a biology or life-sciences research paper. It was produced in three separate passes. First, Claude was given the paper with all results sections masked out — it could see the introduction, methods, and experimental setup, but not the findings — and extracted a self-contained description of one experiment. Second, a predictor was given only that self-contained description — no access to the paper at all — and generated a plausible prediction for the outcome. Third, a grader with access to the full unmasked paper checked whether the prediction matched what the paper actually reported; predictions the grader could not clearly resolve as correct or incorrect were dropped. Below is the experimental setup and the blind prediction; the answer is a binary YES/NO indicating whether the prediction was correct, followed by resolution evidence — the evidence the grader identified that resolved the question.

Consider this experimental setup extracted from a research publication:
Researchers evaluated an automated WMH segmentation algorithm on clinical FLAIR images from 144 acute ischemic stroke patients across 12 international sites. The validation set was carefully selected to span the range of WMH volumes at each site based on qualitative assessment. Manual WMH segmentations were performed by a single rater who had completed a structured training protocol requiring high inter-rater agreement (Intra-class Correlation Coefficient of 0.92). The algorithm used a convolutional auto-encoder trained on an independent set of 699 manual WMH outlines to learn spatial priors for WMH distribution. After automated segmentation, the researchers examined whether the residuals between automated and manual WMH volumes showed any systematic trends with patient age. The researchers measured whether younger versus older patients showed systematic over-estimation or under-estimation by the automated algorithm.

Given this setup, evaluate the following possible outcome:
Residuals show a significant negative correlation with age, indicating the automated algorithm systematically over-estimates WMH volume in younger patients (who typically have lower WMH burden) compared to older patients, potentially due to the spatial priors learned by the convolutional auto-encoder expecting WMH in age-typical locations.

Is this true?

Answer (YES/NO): NO